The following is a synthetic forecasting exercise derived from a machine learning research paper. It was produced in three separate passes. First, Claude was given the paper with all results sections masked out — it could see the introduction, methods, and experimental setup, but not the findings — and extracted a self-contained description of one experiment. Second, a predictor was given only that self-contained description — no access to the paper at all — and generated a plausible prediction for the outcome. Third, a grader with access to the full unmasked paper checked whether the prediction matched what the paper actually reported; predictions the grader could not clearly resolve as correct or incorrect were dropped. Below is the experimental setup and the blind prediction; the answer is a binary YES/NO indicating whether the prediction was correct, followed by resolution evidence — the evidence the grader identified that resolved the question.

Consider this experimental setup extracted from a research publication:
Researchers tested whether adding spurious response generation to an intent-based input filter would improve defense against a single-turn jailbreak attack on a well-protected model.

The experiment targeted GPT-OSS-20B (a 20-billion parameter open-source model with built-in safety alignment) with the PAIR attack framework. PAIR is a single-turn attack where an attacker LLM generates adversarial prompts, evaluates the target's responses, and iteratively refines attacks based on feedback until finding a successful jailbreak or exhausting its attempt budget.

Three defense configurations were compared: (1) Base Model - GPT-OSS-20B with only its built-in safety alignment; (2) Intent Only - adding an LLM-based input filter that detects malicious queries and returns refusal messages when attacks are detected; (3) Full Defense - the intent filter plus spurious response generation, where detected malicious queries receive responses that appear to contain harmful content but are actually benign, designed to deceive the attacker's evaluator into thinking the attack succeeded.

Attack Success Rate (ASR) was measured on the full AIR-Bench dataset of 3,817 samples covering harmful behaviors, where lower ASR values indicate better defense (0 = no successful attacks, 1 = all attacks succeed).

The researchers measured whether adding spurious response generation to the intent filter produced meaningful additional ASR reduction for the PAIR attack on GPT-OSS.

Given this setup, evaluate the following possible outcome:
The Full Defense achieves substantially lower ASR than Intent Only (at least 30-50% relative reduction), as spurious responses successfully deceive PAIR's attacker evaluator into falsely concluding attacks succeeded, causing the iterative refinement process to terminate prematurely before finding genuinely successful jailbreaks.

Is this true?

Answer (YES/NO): NO